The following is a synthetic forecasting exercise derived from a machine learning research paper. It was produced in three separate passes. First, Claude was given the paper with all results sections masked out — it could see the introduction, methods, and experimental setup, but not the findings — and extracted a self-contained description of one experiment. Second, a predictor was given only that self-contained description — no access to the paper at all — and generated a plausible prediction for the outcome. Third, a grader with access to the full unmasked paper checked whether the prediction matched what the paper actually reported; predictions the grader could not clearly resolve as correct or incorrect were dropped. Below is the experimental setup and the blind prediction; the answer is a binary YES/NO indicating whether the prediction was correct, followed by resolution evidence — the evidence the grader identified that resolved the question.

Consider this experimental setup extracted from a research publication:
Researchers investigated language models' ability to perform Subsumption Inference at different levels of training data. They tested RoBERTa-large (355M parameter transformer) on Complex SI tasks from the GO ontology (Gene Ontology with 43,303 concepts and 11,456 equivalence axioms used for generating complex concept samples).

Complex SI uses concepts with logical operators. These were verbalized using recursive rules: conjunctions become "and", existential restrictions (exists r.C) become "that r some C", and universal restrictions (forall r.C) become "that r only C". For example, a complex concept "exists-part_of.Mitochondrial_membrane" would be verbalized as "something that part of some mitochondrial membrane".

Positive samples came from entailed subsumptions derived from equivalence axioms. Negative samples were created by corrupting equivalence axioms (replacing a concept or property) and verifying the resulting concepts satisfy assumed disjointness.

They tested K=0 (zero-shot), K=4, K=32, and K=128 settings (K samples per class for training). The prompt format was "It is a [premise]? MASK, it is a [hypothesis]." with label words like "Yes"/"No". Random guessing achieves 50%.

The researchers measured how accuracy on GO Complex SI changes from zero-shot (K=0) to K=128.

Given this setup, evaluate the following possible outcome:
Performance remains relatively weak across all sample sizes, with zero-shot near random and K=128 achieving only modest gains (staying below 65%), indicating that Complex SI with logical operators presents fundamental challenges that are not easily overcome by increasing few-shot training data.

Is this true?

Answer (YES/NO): NO